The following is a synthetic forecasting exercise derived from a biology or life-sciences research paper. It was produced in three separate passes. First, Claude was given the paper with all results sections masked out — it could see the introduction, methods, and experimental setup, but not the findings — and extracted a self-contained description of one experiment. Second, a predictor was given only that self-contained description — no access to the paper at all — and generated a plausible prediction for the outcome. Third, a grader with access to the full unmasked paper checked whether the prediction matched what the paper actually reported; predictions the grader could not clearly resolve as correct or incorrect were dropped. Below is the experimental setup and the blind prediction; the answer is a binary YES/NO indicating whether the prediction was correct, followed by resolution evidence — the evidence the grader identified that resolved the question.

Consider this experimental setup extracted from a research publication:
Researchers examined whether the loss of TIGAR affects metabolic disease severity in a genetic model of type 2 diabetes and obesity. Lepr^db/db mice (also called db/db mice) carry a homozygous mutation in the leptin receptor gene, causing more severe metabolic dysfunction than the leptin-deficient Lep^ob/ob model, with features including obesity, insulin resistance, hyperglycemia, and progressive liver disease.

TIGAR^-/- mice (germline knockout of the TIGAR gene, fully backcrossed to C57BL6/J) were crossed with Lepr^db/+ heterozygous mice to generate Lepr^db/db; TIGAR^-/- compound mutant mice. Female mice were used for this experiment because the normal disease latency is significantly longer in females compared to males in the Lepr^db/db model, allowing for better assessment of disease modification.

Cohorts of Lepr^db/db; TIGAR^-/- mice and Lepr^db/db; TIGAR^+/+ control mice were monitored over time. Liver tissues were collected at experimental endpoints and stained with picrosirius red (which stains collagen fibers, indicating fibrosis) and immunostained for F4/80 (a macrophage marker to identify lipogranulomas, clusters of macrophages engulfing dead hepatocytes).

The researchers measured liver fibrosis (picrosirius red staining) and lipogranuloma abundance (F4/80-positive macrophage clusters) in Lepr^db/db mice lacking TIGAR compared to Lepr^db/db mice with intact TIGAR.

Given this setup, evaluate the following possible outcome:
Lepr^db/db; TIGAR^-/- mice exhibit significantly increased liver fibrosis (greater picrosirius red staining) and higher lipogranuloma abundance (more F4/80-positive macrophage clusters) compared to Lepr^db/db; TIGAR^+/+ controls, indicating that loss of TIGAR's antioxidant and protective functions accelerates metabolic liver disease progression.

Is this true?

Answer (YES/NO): NO